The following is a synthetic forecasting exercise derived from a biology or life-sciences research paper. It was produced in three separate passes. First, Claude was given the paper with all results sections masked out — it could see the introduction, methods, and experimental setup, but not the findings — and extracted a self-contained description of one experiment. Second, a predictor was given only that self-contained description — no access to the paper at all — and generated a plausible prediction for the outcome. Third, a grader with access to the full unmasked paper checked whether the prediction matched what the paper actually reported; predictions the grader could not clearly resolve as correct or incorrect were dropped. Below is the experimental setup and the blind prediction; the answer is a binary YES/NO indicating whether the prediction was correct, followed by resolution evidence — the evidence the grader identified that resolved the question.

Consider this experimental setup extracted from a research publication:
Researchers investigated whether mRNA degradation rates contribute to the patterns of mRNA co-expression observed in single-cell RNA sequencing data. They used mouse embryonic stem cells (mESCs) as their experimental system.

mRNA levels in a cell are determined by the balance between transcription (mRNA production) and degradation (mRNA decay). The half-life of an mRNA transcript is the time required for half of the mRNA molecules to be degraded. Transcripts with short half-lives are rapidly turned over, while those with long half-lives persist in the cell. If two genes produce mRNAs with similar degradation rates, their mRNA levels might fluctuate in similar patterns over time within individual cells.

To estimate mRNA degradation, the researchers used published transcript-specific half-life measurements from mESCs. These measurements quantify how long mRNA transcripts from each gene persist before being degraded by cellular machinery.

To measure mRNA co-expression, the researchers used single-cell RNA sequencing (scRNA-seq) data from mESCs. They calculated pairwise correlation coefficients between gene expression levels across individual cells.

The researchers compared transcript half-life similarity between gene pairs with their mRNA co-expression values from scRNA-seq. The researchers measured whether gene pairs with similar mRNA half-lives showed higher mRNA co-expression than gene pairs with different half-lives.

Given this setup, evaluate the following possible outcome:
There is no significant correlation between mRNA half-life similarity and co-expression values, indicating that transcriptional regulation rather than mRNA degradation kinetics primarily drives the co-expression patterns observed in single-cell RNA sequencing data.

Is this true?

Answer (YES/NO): NO